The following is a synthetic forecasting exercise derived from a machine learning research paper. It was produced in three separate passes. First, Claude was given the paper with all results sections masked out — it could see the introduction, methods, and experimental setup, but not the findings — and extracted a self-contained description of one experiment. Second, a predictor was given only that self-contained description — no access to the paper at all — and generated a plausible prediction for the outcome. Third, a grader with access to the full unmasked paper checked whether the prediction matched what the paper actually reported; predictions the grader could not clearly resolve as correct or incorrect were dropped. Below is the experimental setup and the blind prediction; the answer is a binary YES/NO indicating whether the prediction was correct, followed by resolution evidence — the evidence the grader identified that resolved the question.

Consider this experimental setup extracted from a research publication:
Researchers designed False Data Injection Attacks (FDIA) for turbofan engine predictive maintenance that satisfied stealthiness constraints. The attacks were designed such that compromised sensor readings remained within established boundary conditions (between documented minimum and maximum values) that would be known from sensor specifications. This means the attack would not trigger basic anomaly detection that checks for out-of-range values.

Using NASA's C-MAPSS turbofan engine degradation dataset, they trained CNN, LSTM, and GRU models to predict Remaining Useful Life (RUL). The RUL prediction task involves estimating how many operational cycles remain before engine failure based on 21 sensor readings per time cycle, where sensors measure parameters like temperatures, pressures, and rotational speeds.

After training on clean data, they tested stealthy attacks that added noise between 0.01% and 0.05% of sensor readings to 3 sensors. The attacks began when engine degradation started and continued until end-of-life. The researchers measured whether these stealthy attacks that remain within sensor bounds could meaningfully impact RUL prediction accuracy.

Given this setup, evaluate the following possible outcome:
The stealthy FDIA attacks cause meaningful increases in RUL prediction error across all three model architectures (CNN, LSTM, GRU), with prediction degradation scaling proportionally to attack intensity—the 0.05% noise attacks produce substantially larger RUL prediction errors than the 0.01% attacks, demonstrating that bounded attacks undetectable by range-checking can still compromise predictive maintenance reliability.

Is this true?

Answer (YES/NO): NO